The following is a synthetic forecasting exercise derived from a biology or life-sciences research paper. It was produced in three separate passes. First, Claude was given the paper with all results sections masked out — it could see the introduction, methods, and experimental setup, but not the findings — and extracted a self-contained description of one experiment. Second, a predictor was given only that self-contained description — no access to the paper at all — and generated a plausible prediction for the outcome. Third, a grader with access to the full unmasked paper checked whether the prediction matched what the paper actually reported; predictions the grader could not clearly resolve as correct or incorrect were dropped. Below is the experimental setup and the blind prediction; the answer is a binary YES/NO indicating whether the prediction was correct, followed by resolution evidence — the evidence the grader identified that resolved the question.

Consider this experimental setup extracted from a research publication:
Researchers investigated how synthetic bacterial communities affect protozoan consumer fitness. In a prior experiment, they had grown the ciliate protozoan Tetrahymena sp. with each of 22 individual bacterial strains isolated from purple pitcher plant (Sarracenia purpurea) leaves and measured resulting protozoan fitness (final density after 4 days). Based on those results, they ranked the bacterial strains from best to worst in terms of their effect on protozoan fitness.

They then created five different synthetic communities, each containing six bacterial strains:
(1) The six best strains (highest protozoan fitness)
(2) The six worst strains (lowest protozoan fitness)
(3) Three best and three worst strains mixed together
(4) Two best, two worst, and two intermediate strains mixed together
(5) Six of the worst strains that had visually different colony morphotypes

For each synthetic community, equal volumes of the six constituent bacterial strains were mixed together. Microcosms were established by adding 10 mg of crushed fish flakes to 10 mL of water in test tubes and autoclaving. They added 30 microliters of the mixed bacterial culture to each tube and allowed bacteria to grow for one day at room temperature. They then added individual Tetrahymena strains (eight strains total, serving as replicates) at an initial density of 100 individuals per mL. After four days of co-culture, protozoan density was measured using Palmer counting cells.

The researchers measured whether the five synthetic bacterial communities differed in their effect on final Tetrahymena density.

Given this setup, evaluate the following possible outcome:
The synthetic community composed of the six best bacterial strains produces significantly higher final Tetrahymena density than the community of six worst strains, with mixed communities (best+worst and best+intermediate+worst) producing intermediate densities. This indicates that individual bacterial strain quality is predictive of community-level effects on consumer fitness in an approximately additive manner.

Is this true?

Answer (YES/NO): NO